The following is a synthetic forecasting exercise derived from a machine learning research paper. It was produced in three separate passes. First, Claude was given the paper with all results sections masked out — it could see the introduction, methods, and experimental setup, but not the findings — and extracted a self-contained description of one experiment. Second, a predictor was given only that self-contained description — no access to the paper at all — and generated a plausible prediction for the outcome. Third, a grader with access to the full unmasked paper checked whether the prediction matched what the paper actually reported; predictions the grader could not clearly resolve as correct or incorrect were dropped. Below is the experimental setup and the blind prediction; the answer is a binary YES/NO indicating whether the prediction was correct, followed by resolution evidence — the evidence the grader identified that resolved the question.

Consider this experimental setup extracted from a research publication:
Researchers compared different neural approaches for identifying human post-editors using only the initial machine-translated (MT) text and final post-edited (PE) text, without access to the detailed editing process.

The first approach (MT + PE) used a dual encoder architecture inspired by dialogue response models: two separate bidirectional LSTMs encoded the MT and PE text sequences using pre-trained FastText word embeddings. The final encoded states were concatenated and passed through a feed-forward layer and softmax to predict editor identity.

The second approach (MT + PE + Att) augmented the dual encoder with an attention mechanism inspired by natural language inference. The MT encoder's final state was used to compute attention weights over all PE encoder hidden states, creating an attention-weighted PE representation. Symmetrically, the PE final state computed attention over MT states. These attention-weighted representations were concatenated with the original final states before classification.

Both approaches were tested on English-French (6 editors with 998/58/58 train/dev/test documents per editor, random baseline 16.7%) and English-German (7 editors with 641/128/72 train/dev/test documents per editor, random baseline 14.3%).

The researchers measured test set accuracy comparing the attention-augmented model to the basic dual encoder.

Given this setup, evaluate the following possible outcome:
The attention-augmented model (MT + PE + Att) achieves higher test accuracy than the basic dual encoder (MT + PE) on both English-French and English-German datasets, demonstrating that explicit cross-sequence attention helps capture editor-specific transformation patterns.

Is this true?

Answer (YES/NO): YES